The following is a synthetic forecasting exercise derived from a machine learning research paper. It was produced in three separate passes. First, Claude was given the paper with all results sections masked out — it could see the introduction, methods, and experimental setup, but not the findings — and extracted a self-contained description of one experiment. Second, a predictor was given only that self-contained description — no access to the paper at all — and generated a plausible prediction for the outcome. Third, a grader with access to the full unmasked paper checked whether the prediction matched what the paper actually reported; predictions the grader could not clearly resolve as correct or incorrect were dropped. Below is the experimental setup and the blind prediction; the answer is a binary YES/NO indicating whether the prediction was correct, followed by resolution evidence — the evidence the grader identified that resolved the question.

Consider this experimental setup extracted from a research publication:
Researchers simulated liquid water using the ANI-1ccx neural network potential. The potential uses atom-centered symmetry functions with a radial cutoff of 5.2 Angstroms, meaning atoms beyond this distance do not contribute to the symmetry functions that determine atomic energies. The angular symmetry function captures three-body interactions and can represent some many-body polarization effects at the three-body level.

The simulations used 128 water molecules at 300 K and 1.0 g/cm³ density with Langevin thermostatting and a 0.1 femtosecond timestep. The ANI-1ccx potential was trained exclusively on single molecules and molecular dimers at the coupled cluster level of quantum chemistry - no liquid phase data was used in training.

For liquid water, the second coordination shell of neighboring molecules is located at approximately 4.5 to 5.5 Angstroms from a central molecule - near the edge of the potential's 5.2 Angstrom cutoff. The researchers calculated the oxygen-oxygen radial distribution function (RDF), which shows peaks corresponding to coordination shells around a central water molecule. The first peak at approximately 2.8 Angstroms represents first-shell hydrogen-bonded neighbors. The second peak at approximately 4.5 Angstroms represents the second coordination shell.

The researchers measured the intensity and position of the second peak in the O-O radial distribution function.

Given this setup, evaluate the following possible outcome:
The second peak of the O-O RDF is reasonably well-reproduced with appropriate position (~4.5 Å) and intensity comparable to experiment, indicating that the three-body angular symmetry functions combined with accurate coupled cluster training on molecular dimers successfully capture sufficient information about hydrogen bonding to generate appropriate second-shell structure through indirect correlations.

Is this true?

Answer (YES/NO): YES